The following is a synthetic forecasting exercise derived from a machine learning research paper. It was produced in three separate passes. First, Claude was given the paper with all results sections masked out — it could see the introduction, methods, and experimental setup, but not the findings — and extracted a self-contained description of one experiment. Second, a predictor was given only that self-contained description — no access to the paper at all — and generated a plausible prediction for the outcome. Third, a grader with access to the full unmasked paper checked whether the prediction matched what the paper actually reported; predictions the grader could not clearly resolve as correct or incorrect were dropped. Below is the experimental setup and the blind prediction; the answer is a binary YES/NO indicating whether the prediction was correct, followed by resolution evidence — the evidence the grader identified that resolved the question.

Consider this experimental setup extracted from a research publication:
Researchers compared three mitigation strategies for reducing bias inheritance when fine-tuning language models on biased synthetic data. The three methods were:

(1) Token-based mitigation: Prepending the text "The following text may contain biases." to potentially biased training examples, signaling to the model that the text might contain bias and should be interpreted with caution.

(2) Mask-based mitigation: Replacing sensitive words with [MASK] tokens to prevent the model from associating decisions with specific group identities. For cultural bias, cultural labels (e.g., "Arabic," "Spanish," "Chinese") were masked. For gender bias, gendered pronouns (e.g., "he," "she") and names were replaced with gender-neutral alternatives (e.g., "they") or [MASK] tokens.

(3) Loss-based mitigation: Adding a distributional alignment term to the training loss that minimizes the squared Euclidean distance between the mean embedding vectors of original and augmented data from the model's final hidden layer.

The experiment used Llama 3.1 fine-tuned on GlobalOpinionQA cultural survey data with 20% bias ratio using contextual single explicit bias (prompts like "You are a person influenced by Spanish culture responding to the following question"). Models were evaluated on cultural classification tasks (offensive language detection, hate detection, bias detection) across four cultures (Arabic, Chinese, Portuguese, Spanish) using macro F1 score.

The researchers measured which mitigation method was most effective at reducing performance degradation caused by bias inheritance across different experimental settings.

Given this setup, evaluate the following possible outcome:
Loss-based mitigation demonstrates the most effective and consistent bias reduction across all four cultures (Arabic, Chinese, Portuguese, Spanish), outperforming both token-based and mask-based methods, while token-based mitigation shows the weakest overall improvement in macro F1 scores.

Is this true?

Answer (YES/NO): NO